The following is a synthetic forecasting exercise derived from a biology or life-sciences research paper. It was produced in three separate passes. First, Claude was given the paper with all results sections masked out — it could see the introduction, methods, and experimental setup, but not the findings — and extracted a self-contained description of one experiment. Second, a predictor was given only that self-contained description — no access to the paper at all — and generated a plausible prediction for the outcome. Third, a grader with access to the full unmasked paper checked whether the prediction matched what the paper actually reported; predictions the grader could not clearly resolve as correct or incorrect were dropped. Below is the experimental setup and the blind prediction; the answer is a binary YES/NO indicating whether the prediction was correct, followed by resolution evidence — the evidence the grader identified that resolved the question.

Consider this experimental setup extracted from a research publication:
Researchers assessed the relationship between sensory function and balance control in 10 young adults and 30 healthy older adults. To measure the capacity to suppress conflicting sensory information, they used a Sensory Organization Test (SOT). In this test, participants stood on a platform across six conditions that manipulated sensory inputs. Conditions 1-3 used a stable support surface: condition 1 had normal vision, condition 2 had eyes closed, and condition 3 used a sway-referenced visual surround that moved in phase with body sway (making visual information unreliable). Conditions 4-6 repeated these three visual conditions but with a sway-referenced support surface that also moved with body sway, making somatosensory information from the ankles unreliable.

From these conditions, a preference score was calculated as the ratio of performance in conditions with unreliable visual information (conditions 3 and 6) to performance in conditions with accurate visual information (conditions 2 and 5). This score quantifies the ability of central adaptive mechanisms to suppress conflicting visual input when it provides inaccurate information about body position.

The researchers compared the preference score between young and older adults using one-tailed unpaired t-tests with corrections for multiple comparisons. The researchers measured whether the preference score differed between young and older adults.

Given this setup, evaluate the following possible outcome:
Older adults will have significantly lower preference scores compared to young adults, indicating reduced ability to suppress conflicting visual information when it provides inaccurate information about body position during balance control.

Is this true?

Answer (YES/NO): YES